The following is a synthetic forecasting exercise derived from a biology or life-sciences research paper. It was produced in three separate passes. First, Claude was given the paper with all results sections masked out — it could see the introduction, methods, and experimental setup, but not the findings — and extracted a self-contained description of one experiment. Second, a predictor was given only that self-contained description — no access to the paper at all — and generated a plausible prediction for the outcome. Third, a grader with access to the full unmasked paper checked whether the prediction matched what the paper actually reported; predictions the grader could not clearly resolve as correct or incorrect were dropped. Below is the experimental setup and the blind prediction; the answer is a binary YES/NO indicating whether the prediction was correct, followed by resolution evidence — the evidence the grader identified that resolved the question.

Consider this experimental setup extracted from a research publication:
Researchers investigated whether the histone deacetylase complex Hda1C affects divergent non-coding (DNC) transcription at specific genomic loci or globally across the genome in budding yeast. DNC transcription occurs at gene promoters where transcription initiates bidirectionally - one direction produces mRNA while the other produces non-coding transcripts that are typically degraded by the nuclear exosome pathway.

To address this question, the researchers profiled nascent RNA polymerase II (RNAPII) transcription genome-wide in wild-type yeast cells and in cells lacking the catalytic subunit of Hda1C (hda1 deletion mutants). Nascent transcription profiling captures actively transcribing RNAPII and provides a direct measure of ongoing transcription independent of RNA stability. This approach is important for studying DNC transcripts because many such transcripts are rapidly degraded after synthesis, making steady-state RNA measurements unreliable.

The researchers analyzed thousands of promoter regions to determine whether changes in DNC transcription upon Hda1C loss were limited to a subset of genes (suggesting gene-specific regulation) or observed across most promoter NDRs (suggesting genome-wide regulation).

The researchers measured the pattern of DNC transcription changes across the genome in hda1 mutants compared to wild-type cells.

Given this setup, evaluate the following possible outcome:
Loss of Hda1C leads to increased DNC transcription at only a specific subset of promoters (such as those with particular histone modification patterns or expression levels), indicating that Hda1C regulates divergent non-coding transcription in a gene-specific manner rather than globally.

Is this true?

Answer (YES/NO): NO